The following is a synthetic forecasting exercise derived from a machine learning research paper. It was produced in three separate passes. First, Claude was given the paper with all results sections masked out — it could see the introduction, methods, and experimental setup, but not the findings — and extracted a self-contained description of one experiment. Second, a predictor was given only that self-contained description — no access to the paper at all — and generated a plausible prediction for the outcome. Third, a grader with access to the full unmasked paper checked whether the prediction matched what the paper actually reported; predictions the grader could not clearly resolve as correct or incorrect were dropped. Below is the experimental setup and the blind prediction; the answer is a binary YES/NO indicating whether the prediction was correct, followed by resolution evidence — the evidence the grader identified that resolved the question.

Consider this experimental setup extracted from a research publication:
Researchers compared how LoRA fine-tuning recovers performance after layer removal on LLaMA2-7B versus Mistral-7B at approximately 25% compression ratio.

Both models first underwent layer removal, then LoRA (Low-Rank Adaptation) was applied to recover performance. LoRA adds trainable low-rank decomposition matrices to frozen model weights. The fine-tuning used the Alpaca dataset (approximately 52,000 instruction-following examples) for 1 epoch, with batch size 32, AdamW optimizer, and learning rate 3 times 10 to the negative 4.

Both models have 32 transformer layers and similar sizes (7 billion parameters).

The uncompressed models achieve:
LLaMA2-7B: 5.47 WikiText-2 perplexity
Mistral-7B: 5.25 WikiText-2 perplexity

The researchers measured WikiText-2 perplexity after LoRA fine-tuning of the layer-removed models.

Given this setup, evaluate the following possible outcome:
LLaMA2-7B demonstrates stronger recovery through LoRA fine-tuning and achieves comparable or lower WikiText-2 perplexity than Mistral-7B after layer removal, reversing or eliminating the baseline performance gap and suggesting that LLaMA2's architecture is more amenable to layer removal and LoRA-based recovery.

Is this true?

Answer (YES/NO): NO